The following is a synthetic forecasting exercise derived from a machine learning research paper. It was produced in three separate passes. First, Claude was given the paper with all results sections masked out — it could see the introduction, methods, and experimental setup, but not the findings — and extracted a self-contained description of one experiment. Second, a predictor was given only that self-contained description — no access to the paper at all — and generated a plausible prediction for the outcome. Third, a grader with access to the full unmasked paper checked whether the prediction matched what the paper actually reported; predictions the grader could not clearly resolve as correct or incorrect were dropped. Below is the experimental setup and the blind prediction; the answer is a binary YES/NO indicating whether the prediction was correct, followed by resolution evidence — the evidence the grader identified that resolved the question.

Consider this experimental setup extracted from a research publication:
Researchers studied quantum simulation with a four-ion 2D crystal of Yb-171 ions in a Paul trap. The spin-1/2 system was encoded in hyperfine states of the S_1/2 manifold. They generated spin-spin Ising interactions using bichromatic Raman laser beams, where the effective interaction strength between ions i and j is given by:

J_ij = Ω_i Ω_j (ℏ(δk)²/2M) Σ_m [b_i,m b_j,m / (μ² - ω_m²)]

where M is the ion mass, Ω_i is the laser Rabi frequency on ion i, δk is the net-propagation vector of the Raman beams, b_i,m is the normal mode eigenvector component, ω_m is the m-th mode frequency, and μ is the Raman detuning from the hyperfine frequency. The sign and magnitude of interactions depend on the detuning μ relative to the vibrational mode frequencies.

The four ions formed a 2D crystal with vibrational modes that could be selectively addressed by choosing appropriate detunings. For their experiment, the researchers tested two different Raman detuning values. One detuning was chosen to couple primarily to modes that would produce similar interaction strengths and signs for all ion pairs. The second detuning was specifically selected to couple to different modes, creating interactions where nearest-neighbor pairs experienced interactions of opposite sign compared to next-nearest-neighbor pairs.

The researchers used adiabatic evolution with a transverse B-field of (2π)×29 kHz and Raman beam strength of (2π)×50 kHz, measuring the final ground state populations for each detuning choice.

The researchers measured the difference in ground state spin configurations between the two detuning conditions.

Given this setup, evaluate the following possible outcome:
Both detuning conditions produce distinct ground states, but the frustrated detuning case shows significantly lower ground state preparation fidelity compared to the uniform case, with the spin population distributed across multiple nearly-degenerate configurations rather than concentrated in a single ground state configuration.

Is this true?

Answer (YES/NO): NO